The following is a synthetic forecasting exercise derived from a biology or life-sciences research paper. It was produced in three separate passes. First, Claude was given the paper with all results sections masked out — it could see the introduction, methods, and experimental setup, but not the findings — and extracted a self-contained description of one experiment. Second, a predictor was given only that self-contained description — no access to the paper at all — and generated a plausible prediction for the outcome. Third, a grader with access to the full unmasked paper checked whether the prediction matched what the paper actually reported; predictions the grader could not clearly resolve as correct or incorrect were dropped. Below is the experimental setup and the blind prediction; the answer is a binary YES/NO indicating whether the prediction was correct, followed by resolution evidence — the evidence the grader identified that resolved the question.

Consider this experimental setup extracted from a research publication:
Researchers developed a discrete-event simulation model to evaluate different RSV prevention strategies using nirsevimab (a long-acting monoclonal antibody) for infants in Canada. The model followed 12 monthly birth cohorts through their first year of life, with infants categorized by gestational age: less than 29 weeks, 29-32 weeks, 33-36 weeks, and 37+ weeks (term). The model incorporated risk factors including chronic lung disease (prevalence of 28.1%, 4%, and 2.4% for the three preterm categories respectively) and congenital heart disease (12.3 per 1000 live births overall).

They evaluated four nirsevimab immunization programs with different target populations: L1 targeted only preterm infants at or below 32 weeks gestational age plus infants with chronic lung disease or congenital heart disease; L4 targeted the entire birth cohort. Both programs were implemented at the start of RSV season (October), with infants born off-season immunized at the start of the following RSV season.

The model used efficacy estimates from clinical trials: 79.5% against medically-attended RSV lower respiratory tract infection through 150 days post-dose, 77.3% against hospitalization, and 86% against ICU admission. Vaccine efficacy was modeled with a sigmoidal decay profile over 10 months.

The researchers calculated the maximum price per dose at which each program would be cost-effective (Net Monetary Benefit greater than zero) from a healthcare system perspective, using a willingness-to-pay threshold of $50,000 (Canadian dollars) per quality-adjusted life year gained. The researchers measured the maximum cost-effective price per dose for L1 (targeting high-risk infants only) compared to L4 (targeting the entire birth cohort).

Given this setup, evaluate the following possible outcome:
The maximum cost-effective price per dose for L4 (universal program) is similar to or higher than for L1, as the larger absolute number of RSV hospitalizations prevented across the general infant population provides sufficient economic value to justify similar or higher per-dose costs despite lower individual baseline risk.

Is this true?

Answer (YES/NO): NO